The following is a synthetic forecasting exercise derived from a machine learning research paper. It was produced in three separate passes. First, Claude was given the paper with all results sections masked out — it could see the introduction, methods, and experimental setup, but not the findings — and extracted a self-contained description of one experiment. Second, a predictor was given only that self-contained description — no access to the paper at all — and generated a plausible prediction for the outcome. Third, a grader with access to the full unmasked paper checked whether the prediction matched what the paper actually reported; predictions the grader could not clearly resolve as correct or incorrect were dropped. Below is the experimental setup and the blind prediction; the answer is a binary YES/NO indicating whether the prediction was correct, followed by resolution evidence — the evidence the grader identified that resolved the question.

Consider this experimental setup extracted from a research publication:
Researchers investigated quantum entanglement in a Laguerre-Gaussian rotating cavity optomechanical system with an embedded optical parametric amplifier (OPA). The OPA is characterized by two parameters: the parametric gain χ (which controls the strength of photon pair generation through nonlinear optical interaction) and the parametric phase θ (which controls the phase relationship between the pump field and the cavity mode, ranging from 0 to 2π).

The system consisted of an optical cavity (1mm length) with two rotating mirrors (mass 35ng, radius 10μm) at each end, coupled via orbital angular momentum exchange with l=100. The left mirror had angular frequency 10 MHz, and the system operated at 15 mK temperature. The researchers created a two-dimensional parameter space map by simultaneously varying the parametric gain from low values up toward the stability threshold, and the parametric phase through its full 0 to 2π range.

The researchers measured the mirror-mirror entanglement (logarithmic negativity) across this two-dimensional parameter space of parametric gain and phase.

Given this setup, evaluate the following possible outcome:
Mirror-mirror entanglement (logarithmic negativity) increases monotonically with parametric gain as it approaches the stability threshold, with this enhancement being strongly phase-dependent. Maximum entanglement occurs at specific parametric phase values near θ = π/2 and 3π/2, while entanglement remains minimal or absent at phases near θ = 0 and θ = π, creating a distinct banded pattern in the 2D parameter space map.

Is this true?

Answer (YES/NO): NO